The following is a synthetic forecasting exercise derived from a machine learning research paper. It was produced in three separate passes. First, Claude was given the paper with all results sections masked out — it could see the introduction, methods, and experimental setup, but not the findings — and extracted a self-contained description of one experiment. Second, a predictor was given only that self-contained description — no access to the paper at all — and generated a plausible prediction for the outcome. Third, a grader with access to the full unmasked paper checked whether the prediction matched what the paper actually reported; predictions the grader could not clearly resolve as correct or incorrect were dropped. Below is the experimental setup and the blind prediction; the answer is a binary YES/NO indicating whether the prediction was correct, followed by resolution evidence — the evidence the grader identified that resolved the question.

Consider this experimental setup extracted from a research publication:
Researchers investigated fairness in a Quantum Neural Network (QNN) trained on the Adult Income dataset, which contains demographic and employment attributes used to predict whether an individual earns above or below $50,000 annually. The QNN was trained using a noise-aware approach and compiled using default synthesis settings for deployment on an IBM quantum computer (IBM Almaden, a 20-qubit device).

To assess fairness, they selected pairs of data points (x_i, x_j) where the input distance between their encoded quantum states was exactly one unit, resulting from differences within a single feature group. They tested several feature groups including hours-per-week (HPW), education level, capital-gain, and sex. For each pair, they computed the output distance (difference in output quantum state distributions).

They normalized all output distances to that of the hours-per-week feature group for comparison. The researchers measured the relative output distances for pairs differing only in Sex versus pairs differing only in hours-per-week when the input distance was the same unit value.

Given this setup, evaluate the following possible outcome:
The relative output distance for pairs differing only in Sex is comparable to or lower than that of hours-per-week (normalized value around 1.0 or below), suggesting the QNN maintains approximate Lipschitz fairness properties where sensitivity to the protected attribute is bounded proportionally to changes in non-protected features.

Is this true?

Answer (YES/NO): NO